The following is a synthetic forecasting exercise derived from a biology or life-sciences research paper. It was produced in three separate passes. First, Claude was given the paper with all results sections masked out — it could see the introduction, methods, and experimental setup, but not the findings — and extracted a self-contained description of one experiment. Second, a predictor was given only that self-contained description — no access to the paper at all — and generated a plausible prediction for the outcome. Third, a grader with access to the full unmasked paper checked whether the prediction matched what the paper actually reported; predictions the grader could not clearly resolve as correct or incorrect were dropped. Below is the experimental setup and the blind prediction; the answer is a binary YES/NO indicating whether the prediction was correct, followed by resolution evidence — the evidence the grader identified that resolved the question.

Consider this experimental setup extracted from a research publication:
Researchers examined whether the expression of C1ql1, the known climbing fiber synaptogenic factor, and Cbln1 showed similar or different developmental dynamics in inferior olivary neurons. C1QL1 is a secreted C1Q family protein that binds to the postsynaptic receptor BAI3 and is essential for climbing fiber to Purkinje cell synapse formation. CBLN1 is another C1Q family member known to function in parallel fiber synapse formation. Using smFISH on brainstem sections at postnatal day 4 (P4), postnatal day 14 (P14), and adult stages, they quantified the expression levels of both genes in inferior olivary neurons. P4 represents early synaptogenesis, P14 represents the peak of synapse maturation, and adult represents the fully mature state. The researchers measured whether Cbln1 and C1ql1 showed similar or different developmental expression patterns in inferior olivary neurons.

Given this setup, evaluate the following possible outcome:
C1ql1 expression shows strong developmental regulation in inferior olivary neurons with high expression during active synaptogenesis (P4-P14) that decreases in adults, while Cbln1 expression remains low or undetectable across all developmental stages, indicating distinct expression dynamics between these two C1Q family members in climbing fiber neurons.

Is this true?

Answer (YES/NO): NO